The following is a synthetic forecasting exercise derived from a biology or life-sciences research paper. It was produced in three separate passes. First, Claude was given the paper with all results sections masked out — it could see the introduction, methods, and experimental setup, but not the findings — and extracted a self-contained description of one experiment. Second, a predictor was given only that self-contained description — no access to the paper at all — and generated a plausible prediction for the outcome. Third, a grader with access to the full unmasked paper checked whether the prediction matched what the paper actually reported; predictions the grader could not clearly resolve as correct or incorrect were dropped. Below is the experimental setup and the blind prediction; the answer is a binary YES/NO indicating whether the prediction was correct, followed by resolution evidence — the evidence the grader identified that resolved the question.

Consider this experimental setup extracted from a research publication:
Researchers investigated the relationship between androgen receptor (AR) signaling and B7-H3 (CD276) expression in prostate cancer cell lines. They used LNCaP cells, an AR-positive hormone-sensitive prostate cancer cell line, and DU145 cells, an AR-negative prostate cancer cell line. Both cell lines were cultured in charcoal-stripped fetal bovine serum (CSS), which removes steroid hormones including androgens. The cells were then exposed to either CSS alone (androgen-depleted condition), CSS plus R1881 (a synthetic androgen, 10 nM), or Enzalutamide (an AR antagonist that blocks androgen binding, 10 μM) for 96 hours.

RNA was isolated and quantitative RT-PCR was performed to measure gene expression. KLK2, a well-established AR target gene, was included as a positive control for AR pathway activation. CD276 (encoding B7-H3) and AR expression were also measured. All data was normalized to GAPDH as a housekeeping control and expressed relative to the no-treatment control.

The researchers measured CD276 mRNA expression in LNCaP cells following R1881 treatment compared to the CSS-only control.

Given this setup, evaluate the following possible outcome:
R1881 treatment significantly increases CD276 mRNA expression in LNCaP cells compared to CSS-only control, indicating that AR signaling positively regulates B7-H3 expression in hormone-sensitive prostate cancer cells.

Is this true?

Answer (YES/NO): NO